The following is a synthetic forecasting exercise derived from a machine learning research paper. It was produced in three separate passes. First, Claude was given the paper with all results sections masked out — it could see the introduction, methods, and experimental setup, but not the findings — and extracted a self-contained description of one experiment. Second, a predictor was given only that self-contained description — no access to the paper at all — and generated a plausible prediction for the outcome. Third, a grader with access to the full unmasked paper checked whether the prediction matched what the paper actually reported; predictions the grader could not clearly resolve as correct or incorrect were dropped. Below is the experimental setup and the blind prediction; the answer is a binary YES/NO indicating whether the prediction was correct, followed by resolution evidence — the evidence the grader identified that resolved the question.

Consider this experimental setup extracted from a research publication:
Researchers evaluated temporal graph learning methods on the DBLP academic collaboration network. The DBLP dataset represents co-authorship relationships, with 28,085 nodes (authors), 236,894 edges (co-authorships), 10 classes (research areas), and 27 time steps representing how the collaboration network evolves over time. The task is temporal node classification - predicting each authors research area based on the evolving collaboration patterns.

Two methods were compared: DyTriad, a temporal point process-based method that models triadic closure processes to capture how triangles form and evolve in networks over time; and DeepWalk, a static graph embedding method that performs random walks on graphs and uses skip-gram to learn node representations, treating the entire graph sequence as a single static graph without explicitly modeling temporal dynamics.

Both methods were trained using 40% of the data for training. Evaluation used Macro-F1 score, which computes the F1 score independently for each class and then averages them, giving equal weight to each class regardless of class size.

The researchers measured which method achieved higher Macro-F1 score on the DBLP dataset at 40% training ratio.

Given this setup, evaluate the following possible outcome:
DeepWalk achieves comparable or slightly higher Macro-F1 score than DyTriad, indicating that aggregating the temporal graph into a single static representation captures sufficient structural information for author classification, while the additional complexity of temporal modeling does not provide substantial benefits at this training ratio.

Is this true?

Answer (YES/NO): NO